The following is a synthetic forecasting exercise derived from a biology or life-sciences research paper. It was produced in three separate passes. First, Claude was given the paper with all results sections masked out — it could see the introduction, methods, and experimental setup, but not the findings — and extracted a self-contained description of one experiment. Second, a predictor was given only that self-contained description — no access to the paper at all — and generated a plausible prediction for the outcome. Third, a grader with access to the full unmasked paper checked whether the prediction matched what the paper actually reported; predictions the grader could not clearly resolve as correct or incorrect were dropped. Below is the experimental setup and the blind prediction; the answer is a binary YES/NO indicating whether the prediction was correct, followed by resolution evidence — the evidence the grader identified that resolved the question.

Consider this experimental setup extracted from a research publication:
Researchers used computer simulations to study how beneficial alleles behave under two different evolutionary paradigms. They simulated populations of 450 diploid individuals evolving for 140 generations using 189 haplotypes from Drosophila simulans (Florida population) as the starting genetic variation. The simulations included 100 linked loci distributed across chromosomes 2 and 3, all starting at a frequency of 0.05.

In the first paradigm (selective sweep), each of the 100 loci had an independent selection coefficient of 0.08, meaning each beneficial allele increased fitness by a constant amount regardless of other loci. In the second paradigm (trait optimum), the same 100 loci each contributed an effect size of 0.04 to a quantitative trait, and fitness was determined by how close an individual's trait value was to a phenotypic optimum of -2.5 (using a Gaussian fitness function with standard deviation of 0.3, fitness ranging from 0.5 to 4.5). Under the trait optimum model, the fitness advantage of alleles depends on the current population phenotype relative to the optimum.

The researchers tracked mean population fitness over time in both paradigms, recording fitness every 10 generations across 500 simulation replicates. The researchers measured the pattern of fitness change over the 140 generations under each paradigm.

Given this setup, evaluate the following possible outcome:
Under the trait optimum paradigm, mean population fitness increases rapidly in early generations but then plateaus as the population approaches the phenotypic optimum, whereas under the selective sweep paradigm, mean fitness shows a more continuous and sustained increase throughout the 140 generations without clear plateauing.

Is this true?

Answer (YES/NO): YES